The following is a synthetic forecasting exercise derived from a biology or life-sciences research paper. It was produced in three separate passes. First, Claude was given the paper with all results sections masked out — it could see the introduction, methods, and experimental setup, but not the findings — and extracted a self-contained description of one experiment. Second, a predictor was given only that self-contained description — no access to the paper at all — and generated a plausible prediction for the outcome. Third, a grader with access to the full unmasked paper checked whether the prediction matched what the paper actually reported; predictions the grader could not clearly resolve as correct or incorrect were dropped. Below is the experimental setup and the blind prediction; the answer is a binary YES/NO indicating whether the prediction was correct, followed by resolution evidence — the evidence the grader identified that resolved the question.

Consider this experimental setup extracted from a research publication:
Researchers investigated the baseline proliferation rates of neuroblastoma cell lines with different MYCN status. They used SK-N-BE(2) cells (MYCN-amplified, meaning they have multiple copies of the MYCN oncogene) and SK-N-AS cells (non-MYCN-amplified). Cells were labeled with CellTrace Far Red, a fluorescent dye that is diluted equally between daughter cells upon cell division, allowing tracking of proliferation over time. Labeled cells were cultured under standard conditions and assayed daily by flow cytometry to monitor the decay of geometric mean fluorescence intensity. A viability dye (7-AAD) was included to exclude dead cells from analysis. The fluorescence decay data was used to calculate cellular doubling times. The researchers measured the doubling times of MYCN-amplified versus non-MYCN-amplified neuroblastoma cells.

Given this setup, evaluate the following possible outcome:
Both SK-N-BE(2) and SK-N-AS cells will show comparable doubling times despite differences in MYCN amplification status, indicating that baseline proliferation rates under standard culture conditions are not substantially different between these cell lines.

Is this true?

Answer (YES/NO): YES